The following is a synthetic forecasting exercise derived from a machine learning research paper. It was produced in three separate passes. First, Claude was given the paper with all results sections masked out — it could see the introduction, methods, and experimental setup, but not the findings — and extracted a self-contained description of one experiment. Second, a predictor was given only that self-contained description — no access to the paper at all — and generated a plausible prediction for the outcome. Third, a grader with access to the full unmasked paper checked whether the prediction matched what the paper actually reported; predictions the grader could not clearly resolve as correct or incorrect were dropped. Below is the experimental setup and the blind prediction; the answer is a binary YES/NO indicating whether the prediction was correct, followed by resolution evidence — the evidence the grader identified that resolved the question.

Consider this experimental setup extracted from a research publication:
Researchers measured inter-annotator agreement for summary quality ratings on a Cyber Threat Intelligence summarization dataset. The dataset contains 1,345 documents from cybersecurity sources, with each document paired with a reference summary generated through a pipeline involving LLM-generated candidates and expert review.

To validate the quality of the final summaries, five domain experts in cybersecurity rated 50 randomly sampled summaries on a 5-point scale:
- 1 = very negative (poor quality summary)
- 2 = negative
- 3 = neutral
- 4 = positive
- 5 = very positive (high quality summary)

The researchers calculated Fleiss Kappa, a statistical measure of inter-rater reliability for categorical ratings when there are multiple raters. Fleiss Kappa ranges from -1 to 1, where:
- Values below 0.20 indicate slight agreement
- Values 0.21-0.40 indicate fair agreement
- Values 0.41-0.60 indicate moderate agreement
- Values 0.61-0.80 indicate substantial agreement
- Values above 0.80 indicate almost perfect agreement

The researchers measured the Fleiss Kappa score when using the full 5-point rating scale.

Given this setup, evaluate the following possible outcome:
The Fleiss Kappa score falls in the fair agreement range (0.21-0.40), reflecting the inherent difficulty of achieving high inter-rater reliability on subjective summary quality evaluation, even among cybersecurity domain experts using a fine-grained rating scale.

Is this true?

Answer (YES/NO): YES